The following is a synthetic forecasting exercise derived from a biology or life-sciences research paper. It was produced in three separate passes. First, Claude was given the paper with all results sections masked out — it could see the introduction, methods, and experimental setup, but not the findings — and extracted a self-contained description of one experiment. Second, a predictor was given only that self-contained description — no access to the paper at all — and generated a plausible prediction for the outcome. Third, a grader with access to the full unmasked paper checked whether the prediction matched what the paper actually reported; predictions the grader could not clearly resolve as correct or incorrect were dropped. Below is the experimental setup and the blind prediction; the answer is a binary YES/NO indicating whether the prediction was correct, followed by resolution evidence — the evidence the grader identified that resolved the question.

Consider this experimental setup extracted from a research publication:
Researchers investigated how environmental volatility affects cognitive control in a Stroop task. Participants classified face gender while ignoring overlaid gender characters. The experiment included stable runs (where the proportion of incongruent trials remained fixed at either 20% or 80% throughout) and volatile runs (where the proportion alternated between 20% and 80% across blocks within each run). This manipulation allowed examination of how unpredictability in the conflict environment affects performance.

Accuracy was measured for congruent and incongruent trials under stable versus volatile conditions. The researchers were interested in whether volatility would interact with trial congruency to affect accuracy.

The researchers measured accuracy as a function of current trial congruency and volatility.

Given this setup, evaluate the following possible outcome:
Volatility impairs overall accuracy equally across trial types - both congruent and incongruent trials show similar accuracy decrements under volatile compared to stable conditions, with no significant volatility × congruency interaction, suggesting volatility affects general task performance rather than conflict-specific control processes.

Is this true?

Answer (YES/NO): NO